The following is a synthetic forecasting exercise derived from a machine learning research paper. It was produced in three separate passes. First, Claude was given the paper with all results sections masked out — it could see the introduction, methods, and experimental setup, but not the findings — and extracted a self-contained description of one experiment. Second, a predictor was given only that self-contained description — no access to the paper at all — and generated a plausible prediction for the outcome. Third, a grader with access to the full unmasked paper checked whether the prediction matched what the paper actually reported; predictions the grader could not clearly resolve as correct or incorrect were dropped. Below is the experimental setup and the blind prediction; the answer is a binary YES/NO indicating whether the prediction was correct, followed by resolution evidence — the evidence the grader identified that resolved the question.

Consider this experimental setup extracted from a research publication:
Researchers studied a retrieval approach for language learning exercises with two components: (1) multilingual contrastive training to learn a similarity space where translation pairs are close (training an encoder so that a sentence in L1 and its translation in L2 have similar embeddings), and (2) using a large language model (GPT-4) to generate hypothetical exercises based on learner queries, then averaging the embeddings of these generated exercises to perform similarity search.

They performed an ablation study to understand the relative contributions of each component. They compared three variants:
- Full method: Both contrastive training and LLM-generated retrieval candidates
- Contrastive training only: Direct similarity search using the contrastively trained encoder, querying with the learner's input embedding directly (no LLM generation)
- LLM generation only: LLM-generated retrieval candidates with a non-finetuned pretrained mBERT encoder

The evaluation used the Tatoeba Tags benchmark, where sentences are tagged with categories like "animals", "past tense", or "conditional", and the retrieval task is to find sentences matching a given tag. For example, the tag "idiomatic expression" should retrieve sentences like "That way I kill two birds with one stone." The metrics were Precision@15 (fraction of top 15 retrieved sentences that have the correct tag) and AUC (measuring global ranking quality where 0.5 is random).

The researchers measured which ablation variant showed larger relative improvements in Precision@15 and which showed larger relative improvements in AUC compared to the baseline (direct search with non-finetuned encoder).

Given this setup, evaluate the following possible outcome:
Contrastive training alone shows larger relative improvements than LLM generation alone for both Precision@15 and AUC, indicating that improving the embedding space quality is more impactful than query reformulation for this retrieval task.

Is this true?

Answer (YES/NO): NO